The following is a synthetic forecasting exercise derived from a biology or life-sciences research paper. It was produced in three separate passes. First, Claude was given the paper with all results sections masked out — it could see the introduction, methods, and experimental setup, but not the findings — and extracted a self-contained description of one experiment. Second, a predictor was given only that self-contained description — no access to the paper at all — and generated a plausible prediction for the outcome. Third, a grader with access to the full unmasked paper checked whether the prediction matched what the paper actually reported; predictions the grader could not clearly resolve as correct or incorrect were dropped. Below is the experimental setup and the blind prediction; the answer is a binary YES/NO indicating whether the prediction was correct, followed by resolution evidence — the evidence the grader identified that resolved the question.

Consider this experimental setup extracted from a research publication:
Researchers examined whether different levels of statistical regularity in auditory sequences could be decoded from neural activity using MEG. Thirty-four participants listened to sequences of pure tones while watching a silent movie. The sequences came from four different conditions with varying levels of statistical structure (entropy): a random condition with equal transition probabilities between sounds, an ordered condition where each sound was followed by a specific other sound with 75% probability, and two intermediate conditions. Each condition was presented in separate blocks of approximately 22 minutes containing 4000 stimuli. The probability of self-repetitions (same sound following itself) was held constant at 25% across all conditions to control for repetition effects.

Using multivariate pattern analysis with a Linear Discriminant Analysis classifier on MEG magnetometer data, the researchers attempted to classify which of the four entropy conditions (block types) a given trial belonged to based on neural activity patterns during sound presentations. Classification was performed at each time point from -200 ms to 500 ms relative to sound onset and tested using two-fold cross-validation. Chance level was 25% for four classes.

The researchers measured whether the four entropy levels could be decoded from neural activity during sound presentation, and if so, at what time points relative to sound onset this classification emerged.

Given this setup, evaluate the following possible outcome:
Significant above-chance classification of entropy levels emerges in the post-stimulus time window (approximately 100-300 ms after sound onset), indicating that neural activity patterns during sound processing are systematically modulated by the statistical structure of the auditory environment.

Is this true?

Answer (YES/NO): NO